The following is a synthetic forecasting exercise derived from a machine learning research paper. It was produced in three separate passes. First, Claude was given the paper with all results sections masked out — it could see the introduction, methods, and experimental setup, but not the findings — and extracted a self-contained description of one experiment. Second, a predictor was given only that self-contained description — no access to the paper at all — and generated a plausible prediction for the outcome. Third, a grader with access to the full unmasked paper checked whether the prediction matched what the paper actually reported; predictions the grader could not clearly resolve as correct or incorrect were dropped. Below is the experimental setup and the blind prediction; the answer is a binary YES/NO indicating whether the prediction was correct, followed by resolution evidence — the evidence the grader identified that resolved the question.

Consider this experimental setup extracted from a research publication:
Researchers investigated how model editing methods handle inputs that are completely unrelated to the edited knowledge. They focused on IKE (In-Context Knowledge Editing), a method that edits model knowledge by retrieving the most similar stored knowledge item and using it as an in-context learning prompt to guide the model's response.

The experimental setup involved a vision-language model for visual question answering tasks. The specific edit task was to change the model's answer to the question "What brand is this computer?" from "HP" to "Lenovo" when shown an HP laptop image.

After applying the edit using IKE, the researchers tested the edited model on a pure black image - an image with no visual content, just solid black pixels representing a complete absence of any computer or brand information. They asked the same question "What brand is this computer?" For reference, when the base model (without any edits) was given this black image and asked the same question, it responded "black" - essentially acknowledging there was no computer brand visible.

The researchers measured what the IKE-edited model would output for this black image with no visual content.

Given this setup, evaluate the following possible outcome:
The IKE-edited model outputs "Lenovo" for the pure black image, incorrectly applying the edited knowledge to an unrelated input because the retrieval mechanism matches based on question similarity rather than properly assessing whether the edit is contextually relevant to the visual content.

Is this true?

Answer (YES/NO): YES